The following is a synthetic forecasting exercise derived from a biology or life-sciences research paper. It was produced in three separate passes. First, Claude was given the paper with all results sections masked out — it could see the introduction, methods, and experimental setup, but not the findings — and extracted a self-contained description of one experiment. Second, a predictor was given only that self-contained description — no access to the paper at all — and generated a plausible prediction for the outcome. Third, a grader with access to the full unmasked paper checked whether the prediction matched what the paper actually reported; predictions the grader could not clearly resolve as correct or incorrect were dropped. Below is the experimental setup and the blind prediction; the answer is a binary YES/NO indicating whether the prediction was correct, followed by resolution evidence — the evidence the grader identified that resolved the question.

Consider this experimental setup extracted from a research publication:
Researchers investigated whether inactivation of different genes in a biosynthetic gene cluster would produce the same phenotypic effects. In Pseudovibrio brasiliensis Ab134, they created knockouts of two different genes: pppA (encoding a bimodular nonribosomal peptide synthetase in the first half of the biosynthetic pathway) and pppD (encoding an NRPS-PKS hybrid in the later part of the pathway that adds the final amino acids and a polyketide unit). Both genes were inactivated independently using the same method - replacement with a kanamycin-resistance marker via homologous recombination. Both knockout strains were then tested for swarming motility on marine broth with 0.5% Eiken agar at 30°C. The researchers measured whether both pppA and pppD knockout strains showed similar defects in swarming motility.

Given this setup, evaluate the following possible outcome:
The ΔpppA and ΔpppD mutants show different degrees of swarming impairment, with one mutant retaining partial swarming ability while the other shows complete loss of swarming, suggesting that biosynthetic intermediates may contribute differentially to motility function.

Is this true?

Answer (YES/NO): NO